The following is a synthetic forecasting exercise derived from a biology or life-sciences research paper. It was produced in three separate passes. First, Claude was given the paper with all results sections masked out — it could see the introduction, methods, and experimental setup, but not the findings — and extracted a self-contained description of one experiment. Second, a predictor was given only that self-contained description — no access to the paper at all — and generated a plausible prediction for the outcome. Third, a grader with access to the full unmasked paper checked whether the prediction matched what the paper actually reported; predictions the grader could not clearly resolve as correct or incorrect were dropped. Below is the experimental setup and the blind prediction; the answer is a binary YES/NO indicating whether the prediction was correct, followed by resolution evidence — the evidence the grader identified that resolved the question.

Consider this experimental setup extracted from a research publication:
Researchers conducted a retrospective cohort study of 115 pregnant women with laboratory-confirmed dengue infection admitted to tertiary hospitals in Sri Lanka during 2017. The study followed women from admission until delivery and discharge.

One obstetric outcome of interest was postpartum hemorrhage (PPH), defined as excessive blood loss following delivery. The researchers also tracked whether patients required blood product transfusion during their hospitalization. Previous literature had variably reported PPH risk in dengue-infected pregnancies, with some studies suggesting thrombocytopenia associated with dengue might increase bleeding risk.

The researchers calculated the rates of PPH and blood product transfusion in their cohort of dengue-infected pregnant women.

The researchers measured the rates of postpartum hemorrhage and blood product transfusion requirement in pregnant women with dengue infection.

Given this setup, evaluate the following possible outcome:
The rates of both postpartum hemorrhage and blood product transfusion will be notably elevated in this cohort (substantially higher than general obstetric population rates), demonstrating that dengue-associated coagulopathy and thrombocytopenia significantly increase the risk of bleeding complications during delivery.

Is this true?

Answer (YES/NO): NO